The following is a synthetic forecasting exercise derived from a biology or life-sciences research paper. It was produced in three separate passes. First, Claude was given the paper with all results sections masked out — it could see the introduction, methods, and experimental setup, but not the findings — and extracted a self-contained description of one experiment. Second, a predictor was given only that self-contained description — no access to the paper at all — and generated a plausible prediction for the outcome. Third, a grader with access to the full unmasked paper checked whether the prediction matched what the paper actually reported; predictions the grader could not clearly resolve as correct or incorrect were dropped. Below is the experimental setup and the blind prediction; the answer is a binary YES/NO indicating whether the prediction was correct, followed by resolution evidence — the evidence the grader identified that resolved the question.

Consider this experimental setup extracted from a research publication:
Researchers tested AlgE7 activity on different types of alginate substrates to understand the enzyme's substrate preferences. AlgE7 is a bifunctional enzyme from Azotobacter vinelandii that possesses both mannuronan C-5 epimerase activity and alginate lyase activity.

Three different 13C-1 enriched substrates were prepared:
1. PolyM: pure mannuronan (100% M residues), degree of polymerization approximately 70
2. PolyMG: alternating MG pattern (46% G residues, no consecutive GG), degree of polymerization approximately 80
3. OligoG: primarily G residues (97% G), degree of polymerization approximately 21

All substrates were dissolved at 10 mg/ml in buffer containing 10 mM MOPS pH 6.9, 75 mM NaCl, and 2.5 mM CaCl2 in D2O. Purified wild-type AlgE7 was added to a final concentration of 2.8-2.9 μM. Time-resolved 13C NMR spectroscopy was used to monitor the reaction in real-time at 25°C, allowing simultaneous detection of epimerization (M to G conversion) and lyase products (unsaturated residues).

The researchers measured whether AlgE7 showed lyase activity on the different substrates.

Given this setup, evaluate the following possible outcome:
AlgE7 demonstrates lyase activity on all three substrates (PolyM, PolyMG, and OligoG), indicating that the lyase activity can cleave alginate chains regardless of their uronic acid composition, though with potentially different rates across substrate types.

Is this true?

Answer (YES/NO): NO